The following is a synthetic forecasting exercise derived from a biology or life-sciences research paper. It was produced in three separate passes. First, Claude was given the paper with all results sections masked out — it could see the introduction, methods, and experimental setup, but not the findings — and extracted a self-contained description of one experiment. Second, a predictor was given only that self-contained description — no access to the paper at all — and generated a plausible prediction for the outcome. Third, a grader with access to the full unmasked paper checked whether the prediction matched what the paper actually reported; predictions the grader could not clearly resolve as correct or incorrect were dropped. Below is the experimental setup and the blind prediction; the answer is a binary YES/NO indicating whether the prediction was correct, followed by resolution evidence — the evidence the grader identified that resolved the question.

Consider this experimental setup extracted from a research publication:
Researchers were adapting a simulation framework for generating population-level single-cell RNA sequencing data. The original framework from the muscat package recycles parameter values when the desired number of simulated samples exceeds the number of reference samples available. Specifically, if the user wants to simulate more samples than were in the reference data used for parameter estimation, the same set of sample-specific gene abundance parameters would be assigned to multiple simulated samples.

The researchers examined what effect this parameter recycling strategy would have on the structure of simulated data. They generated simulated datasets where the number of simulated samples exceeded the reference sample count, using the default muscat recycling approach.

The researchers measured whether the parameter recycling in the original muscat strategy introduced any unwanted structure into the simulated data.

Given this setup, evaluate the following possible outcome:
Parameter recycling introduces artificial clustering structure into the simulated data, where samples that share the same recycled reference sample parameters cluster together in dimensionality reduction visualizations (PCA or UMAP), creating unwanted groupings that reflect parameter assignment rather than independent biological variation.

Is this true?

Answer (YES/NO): YES